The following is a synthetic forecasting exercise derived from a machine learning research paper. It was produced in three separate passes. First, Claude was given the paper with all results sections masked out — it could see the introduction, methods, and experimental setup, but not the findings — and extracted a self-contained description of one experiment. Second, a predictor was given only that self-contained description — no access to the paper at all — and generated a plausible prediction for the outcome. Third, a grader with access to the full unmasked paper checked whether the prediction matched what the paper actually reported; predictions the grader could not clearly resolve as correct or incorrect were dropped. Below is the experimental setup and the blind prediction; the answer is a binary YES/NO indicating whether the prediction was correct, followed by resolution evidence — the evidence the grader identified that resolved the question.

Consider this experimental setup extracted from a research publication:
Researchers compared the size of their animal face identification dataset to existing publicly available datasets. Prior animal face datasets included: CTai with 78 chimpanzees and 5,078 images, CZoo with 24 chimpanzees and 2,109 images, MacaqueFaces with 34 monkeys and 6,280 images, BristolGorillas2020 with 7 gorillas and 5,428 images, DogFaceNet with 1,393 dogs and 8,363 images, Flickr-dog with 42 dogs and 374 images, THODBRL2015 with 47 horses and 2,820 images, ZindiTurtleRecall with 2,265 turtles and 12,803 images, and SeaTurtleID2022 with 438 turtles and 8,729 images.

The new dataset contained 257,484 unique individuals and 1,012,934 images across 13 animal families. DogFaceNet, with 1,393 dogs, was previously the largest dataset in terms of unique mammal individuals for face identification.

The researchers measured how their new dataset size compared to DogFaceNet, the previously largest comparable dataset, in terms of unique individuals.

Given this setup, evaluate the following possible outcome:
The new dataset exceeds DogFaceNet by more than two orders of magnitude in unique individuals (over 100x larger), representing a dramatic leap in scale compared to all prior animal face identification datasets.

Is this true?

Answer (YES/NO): YES